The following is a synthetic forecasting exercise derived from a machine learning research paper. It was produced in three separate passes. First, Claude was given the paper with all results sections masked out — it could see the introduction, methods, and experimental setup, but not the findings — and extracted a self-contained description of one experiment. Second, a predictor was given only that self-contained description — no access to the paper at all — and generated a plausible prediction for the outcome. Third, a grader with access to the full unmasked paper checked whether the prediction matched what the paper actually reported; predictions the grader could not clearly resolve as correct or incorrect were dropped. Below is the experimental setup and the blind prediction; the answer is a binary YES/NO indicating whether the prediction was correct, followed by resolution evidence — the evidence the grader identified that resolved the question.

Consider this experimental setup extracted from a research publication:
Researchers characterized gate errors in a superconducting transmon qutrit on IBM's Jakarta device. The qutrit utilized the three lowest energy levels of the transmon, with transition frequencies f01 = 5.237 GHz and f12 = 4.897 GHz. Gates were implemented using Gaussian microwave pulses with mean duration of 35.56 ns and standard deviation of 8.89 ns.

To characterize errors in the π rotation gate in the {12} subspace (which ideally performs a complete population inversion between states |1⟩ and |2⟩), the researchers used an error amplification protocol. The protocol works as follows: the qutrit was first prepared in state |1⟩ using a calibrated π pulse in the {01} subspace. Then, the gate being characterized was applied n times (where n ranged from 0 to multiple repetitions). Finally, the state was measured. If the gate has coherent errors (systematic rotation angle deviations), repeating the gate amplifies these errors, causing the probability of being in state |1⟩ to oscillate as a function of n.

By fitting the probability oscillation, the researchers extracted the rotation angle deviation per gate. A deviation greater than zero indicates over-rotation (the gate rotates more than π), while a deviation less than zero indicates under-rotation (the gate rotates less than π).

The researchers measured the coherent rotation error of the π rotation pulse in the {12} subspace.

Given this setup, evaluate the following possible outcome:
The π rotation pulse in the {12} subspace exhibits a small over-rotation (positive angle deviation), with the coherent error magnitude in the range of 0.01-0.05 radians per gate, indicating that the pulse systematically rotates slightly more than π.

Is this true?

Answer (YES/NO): NO